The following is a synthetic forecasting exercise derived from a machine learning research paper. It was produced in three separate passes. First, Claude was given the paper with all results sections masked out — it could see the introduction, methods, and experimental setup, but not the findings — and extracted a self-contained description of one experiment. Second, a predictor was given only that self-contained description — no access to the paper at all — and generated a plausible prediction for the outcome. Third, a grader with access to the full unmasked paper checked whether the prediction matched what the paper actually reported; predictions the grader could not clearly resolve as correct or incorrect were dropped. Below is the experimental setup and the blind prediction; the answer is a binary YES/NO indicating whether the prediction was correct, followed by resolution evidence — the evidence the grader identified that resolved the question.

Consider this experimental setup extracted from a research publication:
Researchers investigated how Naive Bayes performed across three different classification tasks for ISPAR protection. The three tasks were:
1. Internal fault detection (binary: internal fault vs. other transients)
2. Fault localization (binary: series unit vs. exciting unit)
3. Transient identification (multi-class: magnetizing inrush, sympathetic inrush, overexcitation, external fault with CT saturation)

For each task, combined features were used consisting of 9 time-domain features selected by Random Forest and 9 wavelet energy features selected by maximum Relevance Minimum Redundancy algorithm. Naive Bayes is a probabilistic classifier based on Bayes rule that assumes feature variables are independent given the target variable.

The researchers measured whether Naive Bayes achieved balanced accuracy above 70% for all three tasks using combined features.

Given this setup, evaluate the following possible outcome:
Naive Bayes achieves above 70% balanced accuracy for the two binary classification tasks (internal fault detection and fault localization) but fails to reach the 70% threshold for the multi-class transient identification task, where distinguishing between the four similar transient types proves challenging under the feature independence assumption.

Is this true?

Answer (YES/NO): NO